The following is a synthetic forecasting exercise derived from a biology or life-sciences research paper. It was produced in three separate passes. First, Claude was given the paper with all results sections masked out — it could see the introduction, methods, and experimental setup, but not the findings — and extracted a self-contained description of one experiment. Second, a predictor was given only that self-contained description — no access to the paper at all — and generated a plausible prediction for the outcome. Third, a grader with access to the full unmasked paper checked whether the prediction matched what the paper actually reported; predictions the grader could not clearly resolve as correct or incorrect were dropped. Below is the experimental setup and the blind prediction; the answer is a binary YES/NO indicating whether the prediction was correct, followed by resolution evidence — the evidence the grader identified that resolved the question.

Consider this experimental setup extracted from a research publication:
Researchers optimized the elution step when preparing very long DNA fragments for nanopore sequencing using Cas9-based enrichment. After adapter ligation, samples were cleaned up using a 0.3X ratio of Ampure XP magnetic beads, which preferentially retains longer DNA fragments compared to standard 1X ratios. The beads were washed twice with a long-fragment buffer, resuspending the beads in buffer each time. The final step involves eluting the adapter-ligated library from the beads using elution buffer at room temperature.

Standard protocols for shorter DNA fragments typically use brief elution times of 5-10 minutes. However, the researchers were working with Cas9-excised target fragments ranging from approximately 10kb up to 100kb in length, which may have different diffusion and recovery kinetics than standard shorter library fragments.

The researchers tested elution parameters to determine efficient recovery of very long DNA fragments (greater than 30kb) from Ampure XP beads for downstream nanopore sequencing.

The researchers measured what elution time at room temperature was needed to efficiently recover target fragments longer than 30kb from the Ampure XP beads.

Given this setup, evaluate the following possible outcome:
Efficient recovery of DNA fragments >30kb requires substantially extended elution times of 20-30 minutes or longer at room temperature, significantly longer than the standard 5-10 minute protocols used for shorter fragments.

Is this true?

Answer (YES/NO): YES